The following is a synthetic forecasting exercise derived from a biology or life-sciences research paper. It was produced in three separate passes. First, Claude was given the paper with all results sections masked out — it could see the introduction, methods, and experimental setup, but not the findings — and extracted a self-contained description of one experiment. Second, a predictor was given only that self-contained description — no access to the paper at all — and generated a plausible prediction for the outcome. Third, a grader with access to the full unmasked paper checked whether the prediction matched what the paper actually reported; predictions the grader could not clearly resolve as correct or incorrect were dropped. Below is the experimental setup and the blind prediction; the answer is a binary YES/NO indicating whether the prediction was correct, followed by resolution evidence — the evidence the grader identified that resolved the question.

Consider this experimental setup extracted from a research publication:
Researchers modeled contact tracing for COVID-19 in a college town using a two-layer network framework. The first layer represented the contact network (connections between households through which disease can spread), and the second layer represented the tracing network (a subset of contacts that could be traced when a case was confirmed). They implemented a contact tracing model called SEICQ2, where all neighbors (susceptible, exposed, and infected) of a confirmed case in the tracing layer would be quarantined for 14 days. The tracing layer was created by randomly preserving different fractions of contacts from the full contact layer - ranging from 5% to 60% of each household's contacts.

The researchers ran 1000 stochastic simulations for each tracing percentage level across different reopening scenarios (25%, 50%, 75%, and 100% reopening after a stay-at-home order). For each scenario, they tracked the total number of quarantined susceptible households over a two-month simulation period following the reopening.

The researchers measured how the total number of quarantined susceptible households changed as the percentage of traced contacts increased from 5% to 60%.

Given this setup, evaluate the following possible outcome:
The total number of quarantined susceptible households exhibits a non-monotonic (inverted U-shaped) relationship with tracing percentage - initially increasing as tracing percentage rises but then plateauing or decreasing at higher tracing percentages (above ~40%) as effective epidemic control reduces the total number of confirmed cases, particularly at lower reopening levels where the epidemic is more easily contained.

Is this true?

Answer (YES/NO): NO